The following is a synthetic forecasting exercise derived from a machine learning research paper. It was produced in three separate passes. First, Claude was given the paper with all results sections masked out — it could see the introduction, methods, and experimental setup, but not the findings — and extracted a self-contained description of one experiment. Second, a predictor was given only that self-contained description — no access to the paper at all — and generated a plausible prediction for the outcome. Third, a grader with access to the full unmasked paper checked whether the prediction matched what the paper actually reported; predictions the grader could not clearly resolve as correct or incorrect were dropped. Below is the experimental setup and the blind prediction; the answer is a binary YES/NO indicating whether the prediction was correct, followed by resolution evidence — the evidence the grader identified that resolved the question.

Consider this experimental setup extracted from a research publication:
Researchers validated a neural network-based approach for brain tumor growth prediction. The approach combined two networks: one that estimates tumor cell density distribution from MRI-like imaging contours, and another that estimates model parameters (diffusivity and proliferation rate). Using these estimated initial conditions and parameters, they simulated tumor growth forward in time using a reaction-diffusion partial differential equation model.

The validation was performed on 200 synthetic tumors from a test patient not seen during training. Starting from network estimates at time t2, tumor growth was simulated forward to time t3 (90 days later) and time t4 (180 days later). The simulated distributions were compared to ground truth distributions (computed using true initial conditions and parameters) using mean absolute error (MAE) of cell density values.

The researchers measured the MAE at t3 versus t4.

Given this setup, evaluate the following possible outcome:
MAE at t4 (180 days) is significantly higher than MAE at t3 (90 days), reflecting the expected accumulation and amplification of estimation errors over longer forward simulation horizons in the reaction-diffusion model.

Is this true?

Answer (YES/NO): YES